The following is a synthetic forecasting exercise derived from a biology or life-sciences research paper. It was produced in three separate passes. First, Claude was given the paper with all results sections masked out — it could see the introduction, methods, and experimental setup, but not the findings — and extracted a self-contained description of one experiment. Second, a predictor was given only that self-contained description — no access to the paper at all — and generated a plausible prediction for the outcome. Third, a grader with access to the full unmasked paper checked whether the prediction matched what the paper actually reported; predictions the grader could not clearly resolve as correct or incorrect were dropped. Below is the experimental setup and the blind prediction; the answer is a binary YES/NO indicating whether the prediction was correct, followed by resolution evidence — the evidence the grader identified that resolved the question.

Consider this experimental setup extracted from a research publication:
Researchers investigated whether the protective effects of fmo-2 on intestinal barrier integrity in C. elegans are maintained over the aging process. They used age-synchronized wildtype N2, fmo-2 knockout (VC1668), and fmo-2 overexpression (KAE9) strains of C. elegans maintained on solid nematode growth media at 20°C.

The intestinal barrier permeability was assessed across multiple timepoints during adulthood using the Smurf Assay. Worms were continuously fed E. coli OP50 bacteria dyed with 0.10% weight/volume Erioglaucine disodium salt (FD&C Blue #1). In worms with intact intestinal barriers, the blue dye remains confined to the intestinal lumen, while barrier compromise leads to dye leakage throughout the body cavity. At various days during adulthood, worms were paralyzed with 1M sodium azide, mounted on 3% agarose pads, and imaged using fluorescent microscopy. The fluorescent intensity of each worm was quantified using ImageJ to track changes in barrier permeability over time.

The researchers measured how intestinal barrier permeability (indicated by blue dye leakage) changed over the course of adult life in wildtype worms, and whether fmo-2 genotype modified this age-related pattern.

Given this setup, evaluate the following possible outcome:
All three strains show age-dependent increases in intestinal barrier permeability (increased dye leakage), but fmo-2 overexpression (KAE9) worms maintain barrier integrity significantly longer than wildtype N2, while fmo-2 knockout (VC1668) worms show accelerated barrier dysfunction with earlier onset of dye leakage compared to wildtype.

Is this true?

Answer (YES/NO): YES